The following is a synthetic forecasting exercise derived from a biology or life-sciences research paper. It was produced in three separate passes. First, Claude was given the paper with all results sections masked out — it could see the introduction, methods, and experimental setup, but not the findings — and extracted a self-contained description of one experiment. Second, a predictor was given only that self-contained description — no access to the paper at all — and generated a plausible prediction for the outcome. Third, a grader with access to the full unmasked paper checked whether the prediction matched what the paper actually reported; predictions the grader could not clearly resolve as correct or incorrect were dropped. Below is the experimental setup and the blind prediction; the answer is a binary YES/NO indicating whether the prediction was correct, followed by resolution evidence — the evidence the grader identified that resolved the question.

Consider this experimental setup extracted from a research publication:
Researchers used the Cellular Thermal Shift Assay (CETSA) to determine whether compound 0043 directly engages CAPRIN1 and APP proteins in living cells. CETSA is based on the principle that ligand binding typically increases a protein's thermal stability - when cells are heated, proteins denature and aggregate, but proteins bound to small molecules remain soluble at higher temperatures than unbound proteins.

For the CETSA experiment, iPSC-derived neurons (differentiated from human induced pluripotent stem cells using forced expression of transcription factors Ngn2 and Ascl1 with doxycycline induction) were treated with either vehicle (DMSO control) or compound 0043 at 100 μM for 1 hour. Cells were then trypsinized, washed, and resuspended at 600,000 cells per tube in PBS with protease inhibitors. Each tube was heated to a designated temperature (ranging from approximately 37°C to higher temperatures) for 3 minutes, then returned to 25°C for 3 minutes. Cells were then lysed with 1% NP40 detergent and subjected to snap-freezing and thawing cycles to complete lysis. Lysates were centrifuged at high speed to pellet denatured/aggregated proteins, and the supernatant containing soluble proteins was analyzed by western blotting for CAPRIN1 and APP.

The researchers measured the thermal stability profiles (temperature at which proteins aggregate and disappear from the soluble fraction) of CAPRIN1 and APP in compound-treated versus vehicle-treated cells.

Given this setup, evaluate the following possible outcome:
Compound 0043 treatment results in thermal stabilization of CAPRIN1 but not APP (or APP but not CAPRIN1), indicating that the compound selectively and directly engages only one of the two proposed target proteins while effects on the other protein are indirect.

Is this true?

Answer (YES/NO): NO